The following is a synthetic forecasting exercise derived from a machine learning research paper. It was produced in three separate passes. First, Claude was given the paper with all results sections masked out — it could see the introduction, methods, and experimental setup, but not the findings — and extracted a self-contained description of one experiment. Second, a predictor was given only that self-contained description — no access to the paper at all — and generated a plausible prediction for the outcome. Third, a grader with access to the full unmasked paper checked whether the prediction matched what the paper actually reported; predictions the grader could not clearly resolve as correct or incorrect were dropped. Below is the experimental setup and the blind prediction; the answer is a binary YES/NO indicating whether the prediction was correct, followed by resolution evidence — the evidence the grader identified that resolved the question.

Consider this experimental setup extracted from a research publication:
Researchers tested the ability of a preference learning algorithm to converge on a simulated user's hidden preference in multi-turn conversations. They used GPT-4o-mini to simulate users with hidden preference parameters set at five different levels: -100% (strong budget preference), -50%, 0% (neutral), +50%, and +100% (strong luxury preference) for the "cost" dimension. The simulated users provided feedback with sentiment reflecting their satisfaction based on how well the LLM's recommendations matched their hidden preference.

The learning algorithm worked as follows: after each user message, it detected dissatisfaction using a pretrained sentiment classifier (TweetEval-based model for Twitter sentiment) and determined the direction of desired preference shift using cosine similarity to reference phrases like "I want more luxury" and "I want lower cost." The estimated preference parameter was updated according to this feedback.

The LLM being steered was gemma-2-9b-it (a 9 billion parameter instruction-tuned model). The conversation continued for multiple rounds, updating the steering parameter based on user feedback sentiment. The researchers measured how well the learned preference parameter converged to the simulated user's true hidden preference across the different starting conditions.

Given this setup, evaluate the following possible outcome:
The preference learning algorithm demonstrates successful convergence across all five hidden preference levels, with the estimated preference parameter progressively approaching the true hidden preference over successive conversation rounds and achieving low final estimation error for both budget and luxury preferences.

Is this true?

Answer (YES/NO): NO